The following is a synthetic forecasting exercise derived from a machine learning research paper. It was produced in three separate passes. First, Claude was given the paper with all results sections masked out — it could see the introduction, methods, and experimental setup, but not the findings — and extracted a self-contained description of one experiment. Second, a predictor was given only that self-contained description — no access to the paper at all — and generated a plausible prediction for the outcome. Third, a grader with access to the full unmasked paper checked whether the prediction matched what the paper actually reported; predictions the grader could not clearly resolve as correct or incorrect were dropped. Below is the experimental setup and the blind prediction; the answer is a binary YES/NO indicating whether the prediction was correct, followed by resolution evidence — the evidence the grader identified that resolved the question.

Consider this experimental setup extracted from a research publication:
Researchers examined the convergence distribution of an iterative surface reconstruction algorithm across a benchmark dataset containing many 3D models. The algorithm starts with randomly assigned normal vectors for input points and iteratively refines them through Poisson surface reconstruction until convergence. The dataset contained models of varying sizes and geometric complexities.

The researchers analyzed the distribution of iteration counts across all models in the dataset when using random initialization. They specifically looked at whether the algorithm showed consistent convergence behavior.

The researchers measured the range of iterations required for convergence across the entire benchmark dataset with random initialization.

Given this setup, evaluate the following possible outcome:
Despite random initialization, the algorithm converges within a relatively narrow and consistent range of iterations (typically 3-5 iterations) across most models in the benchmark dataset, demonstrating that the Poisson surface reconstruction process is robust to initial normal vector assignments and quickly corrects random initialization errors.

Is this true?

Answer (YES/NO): NO